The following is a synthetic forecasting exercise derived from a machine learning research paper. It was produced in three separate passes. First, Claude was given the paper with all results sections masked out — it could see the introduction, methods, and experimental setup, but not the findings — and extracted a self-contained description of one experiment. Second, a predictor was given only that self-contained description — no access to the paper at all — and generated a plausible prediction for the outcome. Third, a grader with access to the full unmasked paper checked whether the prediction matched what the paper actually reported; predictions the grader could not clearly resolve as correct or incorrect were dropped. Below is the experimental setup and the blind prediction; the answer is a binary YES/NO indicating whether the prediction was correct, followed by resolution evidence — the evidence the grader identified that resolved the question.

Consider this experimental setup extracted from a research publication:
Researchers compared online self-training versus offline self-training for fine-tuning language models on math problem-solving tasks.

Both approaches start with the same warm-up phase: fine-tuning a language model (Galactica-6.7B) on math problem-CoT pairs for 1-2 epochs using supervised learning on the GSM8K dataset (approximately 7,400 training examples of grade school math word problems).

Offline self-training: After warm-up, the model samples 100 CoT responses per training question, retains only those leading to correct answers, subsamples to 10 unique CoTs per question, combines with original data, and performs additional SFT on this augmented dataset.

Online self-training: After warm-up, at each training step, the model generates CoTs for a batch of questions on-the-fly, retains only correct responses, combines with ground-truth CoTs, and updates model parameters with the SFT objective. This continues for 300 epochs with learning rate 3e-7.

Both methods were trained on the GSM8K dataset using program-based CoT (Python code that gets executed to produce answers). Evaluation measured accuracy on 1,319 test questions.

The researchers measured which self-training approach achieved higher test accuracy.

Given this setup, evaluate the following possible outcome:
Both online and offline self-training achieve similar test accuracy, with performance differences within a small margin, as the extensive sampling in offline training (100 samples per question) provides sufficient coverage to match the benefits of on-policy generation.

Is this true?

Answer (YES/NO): YES